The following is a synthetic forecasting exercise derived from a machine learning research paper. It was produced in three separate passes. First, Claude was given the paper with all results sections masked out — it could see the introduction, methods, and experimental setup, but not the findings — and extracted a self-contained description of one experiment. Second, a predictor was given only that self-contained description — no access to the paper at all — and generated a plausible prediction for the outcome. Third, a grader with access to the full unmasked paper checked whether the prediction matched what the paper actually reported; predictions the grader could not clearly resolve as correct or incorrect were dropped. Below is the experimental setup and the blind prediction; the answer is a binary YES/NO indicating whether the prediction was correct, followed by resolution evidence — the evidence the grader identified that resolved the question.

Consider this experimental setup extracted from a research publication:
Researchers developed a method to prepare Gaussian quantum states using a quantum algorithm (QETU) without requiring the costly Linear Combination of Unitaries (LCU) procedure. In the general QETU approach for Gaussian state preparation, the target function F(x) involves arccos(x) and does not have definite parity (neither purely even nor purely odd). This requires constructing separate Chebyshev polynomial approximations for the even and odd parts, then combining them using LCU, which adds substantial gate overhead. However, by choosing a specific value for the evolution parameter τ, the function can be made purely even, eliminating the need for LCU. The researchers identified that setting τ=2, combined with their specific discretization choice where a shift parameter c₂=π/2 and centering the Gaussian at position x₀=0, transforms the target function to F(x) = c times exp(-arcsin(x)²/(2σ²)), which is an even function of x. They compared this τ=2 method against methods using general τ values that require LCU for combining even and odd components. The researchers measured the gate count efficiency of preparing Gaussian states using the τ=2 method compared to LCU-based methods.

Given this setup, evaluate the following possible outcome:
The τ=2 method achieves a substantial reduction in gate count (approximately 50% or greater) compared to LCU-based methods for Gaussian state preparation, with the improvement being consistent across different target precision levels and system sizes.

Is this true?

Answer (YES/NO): YES